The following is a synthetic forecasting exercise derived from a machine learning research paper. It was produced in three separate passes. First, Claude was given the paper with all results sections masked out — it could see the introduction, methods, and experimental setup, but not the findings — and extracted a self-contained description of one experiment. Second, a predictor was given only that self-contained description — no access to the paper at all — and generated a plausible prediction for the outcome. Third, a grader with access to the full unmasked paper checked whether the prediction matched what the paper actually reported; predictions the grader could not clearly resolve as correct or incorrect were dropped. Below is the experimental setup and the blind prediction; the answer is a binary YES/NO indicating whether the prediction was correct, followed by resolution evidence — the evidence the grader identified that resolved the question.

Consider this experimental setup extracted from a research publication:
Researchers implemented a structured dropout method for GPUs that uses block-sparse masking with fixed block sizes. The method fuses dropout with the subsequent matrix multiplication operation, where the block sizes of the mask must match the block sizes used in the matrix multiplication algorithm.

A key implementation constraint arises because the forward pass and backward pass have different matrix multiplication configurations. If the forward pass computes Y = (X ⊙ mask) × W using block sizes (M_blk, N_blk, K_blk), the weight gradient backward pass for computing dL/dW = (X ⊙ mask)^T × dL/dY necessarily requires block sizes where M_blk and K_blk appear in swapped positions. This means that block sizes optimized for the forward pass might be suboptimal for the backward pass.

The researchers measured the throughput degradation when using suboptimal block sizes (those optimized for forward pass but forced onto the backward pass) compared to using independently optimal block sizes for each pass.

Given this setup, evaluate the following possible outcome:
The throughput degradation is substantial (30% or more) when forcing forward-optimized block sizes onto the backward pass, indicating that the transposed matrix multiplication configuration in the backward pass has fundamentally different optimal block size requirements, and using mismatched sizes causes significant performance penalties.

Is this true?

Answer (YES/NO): YES